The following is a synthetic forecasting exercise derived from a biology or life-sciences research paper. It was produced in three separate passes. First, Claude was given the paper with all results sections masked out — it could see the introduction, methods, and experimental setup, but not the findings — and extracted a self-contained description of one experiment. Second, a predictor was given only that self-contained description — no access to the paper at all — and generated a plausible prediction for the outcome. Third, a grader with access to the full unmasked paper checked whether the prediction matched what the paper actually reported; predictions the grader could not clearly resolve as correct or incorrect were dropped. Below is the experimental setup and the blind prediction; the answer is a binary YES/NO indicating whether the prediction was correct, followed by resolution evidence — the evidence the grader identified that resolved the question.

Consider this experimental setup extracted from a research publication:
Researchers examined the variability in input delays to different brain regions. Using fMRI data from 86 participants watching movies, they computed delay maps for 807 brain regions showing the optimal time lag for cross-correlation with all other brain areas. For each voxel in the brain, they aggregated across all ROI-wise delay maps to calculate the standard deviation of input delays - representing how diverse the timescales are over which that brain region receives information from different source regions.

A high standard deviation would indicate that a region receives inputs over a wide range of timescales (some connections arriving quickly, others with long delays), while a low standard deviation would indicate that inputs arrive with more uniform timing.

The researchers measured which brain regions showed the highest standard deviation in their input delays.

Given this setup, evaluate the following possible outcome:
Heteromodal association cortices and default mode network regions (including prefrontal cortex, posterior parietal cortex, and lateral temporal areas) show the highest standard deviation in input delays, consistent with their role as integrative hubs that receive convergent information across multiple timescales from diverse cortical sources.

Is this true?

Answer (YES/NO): NO